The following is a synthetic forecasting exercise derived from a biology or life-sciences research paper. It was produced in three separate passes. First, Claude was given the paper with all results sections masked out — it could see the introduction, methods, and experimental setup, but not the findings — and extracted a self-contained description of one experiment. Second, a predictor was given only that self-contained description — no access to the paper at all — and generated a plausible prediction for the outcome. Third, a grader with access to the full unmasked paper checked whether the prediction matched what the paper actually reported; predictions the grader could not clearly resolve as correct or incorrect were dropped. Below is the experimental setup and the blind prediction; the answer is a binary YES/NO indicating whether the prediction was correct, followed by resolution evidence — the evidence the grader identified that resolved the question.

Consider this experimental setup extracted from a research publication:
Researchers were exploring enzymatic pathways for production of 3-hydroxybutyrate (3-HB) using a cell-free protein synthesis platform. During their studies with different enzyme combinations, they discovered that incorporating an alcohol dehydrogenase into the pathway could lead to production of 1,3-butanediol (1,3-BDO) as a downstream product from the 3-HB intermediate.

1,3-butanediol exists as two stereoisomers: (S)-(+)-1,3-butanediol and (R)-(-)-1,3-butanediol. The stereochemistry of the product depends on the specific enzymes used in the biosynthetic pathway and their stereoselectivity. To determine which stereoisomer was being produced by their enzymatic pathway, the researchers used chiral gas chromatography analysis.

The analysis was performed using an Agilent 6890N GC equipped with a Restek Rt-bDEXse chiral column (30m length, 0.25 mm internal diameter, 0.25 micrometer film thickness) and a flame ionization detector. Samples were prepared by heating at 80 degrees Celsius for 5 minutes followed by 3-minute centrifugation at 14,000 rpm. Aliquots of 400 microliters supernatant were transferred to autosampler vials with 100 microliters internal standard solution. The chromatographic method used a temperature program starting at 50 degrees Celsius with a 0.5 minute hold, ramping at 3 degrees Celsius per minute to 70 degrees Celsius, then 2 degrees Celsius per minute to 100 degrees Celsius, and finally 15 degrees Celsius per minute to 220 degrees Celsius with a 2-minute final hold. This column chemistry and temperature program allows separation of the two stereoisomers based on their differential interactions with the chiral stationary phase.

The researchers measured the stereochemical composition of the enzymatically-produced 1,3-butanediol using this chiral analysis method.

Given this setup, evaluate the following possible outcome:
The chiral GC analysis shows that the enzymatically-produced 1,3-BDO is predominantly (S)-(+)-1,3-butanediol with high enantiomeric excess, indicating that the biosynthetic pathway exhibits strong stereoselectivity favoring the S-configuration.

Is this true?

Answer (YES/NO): YES